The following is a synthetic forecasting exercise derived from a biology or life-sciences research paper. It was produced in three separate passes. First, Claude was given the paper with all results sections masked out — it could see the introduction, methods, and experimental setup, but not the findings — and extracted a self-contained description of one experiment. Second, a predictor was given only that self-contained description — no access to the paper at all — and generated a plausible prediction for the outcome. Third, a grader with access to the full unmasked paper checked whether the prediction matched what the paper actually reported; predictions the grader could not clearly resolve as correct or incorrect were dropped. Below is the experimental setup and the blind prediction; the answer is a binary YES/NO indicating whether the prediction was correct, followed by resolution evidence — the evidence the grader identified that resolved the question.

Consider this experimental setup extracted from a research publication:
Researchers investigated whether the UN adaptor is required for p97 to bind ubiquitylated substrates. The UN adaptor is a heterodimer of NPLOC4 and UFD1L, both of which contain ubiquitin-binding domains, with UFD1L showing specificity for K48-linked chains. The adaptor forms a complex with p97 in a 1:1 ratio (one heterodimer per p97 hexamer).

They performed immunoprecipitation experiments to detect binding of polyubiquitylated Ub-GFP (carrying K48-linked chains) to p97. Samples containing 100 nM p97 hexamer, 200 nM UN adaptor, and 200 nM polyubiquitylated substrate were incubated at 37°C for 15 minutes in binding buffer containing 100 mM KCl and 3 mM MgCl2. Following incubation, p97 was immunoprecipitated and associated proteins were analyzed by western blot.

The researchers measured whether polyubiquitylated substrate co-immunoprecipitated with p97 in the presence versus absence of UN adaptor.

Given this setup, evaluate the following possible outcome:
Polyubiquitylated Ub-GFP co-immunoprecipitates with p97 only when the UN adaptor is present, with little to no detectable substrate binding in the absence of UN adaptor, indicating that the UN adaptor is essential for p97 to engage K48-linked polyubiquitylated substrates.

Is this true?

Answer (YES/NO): YES